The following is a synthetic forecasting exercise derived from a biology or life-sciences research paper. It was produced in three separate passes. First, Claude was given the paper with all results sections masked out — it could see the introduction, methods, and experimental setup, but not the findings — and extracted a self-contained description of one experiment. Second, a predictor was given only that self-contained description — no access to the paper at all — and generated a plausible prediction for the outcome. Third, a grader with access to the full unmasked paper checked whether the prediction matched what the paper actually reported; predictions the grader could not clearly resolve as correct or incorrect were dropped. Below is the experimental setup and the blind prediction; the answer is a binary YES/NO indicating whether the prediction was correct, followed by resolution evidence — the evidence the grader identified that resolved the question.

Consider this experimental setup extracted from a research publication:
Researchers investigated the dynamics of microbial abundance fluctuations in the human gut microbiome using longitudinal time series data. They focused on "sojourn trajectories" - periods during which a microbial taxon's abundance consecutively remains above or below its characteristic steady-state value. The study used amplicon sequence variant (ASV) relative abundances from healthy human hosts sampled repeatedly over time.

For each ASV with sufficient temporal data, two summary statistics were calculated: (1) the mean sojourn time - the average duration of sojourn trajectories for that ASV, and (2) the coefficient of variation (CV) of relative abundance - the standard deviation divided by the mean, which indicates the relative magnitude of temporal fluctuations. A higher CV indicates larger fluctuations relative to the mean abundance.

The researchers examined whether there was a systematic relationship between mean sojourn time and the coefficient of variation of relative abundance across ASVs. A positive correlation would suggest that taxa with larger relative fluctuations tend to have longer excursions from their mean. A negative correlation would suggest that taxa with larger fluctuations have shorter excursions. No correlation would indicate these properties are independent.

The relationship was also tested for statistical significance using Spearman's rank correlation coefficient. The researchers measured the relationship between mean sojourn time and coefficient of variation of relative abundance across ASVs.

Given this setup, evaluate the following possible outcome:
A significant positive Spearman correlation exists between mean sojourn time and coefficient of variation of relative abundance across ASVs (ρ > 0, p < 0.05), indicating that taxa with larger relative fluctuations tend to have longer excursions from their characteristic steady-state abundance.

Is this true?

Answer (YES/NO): YES